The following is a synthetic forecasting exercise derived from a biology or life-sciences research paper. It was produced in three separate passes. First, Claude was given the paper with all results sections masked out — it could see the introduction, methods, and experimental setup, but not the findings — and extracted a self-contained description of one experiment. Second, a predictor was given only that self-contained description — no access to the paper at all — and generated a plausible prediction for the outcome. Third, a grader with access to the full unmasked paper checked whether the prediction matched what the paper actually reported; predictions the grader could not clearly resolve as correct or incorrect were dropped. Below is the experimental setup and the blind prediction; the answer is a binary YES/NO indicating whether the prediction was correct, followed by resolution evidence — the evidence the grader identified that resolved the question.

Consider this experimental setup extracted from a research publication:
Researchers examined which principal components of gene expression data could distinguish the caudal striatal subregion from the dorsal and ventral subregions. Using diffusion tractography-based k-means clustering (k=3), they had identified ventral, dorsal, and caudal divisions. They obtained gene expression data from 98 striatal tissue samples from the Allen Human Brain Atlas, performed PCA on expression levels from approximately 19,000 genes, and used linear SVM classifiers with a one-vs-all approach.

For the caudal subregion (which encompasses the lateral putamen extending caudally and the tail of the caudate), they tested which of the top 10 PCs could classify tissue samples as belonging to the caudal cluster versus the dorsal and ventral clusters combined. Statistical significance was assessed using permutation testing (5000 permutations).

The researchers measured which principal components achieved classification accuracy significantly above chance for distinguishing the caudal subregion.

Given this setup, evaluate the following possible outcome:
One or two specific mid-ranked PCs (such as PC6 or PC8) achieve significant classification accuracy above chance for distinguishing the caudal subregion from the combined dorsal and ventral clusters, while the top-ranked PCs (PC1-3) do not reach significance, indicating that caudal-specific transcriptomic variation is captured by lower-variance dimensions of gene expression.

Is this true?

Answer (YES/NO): YES